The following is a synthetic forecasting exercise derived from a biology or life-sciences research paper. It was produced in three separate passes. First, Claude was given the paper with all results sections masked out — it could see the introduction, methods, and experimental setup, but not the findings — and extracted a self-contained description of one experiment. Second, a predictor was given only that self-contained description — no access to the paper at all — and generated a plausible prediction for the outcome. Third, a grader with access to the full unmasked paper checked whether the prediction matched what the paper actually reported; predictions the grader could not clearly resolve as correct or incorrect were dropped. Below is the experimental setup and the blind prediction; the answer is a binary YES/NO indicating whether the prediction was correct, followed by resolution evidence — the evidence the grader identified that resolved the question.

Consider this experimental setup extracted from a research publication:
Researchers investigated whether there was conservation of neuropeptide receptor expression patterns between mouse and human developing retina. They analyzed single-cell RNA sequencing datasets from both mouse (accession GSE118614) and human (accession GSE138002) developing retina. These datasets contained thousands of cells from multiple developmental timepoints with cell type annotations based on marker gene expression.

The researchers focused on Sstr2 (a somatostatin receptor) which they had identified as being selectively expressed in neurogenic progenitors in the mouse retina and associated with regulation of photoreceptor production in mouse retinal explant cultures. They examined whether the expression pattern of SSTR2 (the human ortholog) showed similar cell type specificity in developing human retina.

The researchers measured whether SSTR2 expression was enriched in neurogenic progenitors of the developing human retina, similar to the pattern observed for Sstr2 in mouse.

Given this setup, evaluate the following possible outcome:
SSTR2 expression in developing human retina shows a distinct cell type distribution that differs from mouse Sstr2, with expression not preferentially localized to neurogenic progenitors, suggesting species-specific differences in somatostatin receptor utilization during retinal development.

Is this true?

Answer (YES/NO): NO